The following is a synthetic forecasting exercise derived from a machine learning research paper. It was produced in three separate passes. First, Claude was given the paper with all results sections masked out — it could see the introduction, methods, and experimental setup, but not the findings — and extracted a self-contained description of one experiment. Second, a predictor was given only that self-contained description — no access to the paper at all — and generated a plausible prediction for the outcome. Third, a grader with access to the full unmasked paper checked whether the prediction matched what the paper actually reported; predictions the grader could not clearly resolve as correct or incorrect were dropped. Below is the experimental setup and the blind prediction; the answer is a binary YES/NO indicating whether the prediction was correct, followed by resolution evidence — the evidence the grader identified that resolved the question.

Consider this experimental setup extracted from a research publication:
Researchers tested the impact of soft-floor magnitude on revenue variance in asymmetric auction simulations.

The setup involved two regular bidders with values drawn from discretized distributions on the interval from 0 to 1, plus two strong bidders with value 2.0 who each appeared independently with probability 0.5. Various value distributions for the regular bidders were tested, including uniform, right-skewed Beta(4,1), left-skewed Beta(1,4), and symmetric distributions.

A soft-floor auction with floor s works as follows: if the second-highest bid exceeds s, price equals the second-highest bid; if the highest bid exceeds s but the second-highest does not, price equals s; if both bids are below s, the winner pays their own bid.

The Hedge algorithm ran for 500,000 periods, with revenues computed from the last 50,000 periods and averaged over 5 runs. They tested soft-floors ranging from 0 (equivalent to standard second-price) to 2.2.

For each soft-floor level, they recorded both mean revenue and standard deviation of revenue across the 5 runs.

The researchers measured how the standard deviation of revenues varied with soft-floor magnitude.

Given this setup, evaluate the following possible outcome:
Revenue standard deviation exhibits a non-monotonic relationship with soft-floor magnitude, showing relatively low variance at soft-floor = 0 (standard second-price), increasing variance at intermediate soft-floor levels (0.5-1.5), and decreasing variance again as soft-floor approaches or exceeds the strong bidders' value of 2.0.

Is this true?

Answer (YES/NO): NO